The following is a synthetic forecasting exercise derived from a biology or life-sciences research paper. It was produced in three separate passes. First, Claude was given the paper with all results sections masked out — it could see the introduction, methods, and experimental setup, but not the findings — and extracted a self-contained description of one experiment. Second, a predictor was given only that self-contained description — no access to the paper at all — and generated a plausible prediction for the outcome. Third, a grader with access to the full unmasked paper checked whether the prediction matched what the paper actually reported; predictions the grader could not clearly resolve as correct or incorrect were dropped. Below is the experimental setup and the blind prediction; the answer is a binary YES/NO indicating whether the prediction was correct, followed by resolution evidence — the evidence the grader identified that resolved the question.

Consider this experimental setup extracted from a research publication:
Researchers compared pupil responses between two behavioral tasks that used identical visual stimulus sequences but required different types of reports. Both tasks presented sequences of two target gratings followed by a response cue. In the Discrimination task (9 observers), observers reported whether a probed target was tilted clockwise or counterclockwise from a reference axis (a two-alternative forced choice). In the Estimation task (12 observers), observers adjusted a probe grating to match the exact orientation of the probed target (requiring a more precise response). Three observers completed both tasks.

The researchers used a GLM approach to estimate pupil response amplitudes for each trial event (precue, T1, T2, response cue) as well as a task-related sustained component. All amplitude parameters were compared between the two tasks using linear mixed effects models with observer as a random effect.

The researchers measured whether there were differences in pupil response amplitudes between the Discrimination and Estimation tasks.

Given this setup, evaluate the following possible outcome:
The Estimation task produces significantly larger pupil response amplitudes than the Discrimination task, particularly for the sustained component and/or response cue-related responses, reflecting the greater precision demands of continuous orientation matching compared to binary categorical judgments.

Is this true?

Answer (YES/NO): NO